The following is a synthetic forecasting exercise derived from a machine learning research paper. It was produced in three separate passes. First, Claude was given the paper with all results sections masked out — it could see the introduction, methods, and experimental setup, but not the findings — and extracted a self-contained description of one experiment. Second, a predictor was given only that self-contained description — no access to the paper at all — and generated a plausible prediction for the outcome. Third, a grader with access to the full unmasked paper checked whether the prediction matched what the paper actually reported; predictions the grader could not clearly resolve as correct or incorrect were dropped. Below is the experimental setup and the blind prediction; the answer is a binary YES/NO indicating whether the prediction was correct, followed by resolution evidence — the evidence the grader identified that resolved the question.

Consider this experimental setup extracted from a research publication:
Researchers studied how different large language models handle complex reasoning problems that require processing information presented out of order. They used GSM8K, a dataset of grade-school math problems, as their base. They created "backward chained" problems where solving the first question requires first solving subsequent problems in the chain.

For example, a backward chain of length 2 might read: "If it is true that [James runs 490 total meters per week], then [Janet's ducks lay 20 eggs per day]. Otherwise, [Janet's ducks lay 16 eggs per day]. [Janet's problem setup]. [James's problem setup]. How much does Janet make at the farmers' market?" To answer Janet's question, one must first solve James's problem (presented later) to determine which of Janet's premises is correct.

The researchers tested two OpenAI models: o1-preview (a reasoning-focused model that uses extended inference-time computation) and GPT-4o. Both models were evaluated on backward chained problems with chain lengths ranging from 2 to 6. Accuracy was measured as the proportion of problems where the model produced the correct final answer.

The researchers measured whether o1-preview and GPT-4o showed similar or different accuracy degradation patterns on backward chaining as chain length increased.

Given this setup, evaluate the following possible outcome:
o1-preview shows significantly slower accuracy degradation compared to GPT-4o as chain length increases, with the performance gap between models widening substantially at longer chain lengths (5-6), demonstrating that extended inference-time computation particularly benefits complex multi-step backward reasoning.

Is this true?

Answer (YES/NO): YES